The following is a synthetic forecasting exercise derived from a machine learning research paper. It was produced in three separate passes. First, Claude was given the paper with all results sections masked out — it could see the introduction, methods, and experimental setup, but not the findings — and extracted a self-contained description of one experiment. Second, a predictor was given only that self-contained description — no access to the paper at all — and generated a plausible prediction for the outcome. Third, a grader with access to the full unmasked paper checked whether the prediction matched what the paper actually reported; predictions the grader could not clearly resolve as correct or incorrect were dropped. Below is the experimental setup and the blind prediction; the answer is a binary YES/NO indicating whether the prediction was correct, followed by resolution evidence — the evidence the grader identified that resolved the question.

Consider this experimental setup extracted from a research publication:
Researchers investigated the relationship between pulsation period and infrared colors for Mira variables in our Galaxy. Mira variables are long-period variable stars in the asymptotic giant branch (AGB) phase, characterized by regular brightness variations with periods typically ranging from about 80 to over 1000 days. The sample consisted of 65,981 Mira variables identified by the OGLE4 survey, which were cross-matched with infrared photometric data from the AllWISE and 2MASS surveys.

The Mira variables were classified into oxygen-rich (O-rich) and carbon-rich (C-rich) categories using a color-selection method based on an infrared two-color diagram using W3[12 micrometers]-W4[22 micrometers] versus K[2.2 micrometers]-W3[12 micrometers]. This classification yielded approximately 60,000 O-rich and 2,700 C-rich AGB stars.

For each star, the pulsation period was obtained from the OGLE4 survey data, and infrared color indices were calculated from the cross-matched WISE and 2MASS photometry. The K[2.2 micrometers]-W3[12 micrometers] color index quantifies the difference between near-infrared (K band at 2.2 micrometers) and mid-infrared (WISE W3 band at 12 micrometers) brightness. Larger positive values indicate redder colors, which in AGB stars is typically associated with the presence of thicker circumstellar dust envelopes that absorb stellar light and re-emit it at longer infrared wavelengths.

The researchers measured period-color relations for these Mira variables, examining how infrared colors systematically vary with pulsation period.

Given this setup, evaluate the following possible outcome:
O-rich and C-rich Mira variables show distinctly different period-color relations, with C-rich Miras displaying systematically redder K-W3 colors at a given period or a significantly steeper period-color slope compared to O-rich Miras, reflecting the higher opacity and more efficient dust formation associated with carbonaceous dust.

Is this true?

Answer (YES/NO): NO